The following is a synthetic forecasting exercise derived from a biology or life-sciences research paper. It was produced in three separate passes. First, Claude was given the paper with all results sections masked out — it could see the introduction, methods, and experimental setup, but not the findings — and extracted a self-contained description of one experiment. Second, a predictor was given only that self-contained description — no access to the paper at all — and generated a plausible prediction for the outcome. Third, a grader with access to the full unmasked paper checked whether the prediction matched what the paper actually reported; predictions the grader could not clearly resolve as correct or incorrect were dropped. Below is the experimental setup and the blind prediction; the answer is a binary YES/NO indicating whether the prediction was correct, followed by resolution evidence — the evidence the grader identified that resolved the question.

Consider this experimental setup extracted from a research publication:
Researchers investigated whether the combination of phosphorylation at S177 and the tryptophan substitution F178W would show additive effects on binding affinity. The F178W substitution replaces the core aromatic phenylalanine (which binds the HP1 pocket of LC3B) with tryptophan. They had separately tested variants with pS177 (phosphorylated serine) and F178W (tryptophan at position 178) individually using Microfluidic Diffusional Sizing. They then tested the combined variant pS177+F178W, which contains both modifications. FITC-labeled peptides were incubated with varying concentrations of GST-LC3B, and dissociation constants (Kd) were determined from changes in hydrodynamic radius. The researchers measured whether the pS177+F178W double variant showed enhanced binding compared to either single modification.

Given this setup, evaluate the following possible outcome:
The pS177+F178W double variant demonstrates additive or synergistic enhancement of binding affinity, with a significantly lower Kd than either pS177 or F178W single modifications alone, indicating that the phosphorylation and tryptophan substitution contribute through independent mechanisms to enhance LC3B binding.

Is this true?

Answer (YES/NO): YES